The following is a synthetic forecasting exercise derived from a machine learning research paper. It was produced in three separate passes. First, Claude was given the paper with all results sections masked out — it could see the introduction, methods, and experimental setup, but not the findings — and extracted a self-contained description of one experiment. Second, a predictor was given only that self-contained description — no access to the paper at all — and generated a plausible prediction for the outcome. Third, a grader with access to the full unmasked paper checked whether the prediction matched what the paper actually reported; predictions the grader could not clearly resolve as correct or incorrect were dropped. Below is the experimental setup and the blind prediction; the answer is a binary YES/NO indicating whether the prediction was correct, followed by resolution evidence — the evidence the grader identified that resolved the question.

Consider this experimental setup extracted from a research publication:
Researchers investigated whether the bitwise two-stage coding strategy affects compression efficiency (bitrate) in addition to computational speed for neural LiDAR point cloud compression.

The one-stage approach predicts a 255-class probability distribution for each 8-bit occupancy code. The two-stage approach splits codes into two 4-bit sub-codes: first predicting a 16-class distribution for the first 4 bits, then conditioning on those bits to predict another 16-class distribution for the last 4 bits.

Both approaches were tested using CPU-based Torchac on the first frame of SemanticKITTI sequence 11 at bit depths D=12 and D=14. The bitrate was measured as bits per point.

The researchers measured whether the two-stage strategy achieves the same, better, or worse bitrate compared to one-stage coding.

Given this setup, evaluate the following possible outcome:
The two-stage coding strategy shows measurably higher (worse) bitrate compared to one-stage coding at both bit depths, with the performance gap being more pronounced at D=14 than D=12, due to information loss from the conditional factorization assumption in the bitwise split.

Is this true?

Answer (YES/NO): NO